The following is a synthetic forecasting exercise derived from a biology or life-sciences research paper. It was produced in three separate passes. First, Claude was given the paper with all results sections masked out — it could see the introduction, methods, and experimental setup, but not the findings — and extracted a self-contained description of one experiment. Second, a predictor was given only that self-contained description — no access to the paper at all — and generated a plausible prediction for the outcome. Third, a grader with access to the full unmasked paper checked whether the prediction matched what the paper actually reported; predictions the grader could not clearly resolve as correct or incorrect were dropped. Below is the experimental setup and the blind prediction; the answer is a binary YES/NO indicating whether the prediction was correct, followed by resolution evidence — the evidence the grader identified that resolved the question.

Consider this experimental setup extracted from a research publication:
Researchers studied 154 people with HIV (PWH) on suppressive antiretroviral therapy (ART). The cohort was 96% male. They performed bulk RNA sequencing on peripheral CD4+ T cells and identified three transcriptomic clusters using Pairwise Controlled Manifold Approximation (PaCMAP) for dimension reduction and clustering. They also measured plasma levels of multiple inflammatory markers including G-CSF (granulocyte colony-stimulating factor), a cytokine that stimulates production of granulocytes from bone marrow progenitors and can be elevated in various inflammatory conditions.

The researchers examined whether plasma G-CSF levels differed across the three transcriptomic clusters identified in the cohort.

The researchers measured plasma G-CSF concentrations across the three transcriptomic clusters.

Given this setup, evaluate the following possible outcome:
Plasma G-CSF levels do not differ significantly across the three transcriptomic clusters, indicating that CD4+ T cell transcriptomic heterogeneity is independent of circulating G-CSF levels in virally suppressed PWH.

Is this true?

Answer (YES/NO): NO